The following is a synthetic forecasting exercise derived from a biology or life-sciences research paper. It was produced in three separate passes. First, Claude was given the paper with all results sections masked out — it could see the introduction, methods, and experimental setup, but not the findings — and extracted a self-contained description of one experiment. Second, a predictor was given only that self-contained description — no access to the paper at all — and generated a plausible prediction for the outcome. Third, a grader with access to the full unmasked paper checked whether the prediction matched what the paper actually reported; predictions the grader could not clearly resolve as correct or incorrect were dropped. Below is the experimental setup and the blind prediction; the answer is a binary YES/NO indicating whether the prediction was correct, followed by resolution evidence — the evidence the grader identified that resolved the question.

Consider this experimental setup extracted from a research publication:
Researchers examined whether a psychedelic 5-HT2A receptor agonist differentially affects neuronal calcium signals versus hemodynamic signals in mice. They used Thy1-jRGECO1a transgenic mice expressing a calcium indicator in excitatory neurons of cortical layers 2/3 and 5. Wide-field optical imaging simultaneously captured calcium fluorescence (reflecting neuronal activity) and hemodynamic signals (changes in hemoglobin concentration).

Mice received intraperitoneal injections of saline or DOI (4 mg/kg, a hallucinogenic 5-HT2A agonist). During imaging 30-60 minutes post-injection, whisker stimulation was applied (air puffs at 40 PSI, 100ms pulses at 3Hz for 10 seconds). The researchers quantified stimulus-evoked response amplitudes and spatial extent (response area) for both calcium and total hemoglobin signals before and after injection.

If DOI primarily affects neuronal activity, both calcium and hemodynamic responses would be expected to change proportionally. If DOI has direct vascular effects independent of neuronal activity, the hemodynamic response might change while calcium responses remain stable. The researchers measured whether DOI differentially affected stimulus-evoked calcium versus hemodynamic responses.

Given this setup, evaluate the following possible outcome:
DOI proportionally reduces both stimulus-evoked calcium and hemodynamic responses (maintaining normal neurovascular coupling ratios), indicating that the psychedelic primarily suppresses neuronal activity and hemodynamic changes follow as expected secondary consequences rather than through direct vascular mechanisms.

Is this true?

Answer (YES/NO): NO